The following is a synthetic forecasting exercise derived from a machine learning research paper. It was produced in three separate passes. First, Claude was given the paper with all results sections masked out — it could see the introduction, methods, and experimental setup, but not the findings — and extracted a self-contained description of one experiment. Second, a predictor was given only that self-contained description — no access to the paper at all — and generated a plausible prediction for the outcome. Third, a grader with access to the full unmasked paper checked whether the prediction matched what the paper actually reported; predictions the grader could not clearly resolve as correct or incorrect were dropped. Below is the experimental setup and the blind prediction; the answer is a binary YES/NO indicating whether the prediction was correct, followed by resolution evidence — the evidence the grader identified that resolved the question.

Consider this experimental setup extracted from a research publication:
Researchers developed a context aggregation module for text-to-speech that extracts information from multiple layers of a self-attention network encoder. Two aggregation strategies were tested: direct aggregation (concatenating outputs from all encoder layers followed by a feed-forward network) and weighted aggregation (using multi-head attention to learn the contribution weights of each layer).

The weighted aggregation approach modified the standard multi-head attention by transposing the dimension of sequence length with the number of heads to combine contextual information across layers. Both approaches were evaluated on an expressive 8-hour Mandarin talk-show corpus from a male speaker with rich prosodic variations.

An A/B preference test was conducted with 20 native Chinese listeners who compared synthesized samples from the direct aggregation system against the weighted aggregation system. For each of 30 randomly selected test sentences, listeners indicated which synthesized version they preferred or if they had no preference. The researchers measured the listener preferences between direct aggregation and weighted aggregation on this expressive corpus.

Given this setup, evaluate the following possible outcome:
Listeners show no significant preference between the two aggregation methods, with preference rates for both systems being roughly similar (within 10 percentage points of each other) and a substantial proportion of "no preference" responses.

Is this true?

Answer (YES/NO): NO